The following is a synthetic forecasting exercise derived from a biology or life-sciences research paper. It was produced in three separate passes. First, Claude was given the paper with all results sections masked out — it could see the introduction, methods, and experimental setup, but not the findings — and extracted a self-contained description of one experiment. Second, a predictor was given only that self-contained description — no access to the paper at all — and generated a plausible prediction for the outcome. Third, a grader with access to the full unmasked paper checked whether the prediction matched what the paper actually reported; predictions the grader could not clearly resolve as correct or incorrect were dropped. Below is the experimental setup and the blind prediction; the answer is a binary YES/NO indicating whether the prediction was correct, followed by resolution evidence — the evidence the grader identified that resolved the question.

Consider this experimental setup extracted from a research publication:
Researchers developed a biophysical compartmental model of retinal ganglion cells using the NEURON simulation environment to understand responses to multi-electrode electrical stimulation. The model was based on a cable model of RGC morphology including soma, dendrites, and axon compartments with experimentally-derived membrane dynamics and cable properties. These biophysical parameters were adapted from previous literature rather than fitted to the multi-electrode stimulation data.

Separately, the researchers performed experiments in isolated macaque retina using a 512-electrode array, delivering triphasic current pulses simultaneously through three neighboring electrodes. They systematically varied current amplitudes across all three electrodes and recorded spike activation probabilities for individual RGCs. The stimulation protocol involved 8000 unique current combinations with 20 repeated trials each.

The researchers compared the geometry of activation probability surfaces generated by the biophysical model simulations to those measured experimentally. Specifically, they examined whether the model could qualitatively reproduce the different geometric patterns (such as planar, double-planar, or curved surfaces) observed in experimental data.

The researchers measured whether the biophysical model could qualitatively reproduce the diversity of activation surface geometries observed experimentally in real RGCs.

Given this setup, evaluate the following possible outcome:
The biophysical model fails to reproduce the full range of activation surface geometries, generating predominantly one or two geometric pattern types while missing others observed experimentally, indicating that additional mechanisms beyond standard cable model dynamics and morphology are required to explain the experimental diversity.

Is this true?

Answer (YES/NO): NO